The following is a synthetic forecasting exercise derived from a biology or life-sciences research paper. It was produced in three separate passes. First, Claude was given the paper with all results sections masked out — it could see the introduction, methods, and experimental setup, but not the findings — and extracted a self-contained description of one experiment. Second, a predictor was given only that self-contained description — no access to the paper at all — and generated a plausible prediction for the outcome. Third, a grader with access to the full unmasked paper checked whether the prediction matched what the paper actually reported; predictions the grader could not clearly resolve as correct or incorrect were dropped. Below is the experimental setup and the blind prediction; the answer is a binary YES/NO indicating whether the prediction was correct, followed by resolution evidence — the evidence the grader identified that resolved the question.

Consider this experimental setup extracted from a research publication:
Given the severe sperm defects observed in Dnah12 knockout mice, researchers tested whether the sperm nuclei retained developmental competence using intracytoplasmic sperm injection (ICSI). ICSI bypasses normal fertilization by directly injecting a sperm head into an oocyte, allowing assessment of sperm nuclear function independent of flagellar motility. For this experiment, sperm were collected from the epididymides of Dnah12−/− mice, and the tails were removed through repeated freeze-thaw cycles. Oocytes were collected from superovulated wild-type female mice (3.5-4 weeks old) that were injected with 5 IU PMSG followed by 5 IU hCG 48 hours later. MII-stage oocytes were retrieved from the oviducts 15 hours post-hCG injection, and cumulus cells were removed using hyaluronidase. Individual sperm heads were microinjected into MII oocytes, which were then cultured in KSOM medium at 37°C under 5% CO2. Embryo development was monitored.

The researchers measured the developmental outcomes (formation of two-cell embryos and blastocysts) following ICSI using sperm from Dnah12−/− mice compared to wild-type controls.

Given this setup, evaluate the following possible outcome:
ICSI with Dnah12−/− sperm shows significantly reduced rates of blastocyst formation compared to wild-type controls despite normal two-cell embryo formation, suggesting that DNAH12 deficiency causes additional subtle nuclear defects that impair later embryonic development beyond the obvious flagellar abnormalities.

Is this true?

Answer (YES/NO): NO